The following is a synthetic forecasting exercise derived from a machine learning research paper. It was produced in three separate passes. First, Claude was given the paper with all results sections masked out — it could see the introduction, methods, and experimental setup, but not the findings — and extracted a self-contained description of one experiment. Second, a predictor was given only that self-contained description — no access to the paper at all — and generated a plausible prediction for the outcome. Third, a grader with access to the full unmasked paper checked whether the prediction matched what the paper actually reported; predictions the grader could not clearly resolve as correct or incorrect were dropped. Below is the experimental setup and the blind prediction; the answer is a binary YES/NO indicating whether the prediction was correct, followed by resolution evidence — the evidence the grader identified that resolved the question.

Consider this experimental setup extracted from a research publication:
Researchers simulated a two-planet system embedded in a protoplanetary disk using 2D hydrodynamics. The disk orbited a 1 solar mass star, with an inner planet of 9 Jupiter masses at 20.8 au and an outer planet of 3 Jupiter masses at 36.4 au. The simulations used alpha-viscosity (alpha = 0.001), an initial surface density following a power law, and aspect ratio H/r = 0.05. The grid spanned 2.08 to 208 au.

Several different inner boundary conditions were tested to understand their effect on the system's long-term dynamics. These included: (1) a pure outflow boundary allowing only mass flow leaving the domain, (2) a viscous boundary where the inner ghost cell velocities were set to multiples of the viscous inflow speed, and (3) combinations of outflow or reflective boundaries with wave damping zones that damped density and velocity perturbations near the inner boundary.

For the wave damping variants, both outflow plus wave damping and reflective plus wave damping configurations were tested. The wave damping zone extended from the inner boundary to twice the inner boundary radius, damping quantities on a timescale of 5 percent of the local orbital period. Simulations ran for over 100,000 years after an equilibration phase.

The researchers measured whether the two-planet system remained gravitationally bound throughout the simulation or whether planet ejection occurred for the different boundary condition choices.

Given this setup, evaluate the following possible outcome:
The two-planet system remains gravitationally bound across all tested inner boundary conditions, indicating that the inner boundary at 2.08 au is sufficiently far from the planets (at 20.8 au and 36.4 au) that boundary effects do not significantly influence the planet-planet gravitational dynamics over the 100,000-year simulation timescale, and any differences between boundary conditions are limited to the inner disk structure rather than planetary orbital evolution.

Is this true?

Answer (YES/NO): NO